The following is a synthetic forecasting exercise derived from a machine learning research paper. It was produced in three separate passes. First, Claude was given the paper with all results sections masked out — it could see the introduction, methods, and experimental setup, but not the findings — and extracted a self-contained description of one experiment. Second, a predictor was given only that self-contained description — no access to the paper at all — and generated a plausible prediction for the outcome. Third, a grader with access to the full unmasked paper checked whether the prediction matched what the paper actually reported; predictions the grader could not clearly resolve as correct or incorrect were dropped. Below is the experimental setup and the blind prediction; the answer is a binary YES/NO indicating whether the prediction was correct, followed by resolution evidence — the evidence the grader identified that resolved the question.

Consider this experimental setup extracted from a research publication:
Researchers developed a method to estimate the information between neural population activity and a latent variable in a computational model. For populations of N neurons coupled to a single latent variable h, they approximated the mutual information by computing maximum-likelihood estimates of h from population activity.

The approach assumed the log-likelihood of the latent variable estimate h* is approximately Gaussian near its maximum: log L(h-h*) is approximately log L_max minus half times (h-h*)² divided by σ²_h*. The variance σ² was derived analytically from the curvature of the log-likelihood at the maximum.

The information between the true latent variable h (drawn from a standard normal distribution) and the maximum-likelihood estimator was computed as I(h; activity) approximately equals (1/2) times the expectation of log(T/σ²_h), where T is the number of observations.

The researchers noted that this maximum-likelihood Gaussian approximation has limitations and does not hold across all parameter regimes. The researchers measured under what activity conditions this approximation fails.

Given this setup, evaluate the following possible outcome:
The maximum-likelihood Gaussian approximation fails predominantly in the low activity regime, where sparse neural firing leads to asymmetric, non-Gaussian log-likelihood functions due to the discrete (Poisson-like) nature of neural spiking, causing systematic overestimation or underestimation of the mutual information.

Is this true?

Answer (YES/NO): NO